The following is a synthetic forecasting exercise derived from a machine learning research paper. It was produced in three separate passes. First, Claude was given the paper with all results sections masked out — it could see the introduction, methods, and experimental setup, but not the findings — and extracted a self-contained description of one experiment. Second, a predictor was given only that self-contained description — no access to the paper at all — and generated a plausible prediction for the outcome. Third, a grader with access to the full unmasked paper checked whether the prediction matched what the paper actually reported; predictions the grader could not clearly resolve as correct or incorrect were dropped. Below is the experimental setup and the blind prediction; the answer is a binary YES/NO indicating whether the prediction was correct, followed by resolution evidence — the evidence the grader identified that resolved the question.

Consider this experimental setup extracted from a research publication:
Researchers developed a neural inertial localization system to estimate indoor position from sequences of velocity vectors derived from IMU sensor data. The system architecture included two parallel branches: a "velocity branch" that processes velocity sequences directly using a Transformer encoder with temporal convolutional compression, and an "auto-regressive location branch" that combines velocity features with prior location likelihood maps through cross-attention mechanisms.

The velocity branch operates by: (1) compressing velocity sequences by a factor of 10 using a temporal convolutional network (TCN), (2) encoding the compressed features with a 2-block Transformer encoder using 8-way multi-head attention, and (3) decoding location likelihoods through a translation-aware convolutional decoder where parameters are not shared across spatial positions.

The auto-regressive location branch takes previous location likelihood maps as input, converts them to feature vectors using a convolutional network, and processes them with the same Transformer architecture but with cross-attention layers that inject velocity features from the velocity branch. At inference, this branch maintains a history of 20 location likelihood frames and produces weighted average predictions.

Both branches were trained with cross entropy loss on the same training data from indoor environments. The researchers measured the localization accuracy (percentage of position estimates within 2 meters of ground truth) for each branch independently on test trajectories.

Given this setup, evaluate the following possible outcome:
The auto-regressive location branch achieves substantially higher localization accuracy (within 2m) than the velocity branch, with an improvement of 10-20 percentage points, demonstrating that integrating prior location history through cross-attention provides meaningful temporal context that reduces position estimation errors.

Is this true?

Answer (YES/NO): NO